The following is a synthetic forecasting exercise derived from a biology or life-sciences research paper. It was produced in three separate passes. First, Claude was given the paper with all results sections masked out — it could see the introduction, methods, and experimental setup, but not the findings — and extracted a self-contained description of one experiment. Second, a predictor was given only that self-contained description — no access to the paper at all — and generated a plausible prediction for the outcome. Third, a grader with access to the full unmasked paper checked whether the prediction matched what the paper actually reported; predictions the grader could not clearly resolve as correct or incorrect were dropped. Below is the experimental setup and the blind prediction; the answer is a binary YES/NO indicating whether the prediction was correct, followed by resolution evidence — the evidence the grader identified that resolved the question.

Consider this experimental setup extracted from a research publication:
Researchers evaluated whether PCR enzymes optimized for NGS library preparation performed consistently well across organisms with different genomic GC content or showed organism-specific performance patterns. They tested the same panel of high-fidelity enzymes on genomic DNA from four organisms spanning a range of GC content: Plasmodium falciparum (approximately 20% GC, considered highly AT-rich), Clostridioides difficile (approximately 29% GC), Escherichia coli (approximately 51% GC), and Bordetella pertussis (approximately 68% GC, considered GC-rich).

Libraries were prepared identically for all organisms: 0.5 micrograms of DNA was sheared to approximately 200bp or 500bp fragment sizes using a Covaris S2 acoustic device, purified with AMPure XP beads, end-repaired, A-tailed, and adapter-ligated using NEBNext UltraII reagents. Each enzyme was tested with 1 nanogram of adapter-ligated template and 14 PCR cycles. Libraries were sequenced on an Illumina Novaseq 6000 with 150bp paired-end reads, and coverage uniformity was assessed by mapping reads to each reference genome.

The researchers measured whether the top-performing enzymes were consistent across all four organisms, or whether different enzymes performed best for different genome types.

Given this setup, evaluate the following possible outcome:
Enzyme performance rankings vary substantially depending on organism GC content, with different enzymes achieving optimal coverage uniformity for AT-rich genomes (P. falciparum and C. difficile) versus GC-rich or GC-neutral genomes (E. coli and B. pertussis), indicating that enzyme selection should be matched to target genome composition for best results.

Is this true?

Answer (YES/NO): NO